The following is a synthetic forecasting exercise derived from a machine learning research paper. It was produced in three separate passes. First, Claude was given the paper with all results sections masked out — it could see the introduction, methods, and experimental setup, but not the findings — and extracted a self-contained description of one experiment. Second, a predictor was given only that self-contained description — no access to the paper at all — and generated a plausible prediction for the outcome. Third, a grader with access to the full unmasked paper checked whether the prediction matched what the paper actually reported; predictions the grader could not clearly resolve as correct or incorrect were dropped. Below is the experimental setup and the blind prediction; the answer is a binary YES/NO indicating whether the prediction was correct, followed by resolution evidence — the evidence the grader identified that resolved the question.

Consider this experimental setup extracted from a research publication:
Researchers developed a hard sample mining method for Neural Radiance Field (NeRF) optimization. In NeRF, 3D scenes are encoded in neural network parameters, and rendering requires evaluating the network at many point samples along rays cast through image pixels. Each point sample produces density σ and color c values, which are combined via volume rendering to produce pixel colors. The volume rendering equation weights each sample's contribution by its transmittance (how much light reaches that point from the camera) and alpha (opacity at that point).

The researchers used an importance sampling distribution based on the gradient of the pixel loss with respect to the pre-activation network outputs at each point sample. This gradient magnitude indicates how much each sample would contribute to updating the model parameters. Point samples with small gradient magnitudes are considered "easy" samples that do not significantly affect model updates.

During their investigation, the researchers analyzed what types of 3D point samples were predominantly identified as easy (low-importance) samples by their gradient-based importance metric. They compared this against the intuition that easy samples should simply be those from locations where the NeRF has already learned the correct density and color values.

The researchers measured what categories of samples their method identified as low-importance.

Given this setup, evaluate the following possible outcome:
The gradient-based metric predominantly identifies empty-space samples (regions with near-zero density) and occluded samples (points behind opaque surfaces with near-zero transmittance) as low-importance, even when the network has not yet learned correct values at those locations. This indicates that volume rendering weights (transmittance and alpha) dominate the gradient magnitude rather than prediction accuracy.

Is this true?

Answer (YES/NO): NO